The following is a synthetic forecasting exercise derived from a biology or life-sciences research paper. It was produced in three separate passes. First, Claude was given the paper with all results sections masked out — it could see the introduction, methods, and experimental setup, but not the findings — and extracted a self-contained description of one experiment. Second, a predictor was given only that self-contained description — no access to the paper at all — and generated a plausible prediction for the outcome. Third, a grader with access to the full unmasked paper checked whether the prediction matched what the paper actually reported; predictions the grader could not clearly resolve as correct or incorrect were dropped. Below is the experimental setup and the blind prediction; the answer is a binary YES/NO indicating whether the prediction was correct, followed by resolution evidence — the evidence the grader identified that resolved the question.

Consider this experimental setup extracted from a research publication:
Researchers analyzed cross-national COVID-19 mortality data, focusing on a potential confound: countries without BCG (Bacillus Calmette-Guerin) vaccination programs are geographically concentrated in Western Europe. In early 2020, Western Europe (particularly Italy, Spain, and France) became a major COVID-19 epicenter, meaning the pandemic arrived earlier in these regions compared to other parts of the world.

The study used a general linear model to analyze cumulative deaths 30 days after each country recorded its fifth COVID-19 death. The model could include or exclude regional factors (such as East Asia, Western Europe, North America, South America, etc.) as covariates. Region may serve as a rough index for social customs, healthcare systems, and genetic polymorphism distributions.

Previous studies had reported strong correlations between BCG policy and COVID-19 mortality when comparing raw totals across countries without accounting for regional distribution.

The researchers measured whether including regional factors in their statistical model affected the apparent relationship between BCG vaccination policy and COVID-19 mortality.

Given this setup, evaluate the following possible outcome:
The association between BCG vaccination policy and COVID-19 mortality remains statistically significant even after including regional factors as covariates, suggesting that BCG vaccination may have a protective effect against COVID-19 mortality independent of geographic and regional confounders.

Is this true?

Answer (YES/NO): NO